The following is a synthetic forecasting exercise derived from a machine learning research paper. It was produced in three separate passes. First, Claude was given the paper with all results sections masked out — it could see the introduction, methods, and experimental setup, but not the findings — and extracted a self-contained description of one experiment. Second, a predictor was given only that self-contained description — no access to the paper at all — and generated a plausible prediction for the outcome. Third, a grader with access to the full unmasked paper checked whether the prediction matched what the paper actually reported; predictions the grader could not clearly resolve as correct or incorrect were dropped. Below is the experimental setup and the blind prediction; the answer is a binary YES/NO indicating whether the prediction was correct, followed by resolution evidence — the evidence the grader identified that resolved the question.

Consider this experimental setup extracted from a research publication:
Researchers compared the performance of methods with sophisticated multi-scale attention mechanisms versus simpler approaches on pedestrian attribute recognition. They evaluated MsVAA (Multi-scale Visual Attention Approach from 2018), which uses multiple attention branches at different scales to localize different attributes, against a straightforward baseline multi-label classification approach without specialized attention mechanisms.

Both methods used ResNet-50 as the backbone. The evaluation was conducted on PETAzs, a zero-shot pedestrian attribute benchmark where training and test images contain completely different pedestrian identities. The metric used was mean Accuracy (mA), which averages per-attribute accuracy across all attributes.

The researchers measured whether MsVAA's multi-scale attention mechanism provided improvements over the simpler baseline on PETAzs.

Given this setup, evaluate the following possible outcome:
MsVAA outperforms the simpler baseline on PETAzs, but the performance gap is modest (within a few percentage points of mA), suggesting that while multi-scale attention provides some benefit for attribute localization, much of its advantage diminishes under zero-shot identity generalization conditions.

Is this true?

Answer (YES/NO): NO